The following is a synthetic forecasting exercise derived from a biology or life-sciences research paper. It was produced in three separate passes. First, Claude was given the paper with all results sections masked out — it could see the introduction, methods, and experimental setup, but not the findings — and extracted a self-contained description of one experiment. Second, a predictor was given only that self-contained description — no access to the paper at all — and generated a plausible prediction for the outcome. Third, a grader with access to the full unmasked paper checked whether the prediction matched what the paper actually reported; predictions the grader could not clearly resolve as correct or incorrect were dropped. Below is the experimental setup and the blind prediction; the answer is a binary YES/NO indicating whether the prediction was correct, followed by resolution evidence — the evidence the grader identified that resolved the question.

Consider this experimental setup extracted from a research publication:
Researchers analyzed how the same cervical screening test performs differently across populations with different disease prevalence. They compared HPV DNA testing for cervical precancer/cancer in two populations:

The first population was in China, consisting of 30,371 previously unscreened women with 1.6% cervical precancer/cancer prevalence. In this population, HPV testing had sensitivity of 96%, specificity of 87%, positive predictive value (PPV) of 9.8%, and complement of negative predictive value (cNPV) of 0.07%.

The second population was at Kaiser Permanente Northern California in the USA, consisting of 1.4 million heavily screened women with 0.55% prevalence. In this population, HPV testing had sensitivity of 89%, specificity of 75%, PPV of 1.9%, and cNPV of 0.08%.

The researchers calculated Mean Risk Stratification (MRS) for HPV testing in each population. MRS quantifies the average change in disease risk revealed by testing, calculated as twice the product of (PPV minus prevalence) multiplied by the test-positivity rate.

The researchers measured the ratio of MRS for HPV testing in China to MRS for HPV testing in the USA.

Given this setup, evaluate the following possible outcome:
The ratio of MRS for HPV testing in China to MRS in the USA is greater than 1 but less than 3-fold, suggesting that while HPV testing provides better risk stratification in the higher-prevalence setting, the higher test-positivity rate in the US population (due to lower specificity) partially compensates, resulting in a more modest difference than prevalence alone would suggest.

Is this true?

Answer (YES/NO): NO